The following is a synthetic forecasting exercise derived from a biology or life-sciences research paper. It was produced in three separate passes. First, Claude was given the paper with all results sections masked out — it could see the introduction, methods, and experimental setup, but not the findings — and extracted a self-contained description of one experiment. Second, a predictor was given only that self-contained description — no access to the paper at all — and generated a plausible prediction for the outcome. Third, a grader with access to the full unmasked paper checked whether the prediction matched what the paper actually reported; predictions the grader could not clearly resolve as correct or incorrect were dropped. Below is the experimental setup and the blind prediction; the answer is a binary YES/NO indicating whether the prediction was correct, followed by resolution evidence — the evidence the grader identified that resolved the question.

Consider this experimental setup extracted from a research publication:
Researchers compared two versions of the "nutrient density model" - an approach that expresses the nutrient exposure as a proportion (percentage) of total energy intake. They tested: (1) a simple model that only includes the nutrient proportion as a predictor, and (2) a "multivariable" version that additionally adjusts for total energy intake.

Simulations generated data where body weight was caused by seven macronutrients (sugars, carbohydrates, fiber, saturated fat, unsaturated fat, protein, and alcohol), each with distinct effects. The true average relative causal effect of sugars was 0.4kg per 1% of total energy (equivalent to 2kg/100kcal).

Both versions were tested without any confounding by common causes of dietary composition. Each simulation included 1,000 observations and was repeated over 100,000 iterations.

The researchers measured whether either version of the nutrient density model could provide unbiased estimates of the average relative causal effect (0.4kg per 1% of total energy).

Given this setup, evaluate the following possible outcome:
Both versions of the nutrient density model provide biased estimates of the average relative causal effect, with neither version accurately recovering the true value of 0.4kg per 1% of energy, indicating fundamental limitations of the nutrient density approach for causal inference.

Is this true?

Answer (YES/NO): YES